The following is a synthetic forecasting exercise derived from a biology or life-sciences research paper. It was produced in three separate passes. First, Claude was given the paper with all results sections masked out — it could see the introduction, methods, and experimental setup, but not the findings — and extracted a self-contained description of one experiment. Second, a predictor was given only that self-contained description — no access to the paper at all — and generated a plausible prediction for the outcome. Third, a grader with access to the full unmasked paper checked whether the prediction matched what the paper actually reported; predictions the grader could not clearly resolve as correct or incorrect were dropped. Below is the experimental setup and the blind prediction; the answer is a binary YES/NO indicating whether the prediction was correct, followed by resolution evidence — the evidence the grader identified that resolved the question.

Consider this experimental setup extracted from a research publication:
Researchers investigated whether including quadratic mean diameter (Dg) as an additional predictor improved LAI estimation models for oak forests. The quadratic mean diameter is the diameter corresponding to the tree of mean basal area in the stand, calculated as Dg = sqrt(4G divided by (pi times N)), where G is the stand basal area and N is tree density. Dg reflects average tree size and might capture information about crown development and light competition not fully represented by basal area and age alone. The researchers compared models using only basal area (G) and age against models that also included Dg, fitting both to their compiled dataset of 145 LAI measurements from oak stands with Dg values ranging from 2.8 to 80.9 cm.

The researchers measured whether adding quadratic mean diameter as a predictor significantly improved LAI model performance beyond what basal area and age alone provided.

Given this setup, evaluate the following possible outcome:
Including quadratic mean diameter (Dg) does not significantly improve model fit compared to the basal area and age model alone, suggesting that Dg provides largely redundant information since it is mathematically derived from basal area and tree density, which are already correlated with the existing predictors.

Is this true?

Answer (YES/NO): NO